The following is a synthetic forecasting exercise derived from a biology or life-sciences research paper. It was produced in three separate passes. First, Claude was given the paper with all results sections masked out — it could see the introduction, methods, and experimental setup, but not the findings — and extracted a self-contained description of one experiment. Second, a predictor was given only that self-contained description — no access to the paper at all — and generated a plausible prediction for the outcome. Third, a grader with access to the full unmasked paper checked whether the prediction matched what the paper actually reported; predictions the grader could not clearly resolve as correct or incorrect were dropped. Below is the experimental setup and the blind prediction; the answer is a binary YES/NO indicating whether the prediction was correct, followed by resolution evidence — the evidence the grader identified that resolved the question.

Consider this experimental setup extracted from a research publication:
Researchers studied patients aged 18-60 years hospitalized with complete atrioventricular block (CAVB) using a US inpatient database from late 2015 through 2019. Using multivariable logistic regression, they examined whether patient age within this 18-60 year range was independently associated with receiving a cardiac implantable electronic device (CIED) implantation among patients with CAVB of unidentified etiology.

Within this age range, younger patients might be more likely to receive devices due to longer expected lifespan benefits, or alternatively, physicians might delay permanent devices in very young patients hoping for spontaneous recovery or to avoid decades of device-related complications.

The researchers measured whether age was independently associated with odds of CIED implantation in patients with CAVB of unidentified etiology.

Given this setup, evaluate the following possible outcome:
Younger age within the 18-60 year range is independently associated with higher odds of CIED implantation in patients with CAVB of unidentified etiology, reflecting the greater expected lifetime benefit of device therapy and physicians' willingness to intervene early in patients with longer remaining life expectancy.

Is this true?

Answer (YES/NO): NO